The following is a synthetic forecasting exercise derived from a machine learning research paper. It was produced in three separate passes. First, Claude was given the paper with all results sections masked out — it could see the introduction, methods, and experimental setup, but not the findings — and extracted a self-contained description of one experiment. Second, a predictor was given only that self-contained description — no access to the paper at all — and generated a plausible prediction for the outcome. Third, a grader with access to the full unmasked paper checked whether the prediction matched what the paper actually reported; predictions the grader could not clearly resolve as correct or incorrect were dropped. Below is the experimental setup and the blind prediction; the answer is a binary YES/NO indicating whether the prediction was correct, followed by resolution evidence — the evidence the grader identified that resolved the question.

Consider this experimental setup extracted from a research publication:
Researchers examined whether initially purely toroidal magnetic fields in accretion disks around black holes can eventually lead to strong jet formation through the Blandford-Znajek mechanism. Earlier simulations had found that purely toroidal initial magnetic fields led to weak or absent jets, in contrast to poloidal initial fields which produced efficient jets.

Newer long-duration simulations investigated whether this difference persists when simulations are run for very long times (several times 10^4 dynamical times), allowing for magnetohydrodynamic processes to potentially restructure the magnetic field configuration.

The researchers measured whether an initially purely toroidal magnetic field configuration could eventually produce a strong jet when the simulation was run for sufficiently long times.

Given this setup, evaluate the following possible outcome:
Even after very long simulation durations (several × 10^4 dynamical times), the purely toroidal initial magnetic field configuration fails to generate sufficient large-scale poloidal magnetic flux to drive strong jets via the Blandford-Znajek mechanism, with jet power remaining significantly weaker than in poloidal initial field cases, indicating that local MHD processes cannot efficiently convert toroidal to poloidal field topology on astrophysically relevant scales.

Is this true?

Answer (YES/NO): NO